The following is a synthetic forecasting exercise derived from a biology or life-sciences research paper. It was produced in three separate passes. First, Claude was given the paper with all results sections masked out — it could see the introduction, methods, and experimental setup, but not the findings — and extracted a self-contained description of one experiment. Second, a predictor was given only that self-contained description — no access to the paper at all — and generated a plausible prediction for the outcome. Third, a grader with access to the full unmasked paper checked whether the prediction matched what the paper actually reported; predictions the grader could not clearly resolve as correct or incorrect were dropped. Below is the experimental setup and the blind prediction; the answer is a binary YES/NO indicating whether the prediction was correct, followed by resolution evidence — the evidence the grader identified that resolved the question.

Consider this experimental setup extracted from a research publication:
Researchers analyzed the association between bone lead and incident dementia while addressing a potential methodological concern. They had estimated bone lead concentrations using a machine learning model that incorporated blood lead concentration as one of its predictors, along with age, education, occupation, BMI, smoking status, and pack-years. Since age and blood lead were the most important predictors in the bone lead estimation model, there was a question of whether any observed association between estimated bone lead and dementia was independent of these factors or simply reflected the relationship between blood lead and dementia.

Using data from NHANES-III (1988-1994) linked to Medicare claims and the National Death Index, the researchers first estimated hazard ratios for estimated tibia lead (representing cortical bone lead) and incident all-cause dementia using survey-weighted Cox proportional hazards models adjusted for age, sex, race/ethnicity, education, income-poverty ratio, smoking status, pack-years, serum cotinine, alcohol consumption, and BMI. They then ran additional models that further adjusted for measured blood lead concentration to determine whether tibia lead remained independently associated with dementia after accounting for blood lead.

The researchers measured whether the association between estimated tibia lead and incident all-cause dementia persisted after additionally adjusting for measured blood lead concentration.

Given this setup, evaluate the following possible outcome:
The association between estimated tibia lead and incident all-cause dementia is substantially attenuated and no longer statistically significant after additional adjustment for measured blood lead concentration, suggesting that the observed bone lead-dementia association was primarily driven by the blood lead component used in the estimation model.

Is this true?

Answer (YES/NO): NO